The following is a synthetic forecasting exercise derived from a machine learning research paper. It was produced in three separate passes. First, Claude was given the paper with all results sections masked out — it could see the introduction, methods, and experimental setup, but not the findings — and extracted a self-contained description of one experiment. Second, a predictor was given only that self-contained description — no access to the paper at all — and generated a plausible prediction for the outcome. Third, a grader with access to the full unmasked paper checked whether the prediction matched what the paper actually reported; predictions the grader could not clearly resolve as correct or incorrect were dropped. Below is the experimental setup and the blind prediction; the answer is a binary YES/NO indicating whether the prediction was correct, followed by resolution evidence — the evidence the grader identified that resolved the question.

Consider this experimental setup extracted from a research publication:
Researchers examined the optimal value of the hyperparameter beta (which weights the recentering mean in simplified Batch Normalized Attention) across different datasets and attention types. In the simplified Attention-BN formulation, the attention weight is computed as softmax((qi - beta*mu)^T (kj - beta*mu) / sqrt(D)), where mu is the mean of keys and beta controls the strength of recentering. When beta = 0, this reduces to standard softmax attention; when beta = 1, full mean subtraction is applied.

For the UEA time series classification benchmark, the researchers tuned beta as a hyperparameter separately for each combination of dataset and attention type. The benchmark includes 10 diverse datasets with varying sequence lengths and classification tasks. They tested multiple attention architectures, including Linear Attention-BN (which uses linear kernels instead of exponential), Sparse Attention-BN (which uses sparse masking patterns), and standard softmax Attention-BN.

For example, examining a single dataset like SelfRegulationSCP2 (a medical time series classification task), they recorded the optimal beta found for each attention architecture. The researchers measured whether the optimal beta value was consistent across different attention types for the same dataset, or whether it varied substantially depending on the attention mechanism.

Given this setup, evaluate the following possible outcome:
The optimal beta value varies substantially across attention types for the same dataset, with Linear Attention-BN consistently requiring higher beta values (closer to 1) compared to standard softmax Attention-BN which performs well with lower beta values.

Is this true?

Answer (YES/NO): NO